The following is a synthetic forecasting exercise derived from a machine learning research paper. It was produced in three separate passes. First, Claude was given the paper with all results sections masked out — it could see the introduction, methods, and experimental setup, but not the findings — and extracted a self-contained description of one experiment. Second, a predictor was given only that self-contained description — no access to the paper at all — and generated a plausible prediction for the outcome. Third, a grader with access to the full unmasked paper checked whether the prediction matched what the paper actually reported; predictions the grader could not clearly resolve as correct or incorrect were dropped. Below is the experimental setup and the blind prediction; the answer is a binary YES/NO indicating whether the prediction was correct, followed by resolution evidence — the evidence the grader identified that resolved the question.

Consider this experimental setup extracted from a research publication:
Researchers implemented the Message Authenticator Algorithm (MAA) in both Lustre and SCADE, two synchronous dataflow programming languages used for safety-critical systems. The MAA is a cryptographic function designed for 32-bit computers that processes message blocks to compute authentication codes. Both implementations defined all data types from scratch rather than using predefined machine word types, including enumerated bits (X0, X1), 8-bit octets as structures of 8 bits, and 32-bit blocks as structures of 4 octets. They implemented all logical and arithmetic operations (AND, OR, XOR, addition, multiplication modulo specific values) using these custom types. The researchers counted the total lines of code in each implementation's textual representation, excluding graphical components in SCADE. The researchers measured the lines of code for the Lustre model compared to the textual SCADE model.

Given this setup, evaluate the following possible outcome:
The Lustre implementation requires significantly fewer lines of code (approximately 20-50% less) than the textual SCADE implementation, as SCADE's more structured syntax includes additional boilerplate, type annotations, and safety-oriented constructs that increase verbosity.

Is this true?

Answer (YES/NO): NO